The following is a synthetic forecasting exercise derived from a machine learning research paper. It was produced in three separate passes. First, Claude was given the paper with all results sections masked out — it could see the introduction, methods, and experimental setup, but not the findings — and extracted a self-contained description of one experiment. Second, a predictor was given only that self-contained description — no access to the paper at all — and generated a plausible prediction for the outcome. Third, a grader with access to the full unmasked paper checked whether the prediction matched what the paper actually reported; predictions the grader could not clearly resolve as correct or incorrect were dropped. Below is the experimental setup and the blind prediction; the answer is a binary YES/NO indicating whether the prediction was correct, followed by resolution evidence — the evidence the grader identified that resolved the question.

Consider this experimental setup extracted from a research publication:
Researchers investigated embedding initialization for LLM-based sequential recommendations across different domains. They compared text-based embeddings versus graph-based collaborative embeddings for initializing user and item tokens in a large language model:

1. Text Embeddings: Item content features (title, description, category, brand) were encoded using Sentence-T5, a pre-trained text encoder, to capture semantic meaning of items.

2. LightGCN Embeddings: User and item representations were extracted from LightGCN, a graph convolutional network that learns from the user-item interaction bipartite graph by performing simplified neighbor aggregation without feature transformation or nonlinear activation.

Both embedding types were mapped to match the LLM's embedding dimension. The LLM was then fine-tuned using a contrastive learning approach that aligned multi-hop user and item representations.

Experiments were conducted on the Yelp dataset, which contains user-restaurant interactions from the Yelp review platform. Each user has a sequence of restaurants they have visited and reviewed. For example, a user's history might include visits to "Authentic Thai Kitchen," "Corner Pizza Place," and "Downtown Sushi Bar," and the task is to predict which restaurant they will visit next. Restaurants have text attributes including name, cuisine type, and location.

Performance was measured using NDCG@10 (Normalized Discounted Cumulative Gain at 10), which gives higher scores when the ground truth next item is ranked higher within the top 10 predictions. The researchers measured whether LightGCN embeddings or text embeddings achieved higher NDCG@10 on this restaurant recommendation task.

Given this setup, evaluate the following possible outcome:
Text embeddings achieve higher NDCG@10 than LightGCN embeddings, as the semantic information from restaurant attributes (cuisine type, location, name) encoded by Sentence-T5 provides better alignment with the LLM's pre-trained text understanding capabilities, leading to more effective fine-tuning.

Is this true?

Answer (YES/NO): YES